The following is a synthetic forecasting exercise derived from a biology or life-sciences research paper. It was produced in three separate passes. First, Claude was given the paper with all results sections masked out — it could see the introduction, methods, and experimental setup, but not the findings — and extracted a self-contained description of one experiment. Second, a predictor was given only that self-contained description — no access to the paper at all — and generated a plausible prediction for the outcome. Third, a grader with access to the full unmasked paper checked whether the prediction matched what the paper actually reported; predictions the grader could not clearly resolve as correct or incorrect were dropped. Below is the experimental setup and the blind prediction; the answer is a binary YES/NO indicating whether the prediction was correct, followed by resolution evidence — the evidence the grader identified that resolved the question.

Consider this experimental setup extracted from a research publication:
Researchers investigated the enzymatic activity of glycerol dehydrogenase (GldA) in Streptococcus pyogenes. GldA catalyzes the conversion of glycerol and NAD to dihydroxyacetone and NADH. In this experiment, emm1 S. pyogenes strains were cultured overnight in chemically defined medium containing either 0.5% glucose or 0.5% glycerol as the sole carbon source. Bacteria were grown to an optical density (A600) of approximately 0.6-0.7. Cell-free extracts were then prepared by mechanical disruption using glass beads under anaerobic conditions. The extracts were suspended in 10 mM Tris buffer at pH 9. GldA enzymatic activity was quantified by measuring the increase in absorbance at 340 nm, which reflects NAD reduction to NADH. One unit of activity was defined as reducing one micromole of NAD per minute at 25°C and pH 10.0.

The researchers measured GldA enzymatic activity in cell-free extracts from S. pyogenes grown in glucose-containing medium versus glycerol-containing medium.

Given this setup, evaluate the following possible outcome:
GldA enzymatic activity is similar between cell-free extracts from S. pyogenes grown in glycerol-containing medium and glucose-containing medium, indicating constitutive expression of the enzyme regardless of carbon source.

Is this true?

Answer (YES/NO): NO